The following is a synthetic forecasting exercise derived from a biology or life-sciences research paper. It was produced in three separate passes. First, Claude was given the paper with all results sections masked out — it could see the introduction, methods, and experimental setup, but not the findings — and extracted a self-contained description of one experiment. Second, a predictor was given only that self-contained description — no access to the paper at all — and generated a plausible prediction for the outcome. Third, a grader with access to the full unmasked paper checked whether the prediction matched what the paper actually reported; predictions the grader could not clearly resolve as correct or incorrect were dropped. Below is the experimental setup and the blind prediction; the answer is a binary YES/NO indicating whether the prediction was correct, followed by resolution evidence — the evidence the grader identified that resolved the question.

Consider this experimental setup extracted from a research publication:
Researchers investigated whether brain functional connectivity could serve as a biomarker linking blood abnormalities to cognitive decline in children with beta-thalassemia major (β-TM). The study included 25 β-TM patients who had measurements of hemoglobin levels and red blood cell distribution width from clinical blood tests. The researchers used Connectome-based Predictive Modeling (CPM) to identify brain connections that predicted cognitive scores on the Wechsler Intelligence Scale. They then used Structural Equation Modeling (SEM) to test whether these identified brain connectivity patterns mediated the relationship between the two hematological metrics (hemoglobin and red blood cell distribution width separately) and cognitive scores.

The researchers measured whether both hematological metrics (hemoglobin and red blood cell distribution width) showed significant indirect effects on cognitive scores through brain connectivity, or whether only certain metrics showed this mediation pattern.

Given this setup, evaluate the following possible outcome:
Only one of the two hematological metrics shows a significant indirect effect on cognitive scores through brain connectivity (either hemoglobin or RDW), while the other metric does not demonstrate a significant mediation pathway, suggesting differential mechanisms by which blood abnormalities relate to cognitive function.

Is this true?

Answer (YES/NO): NO